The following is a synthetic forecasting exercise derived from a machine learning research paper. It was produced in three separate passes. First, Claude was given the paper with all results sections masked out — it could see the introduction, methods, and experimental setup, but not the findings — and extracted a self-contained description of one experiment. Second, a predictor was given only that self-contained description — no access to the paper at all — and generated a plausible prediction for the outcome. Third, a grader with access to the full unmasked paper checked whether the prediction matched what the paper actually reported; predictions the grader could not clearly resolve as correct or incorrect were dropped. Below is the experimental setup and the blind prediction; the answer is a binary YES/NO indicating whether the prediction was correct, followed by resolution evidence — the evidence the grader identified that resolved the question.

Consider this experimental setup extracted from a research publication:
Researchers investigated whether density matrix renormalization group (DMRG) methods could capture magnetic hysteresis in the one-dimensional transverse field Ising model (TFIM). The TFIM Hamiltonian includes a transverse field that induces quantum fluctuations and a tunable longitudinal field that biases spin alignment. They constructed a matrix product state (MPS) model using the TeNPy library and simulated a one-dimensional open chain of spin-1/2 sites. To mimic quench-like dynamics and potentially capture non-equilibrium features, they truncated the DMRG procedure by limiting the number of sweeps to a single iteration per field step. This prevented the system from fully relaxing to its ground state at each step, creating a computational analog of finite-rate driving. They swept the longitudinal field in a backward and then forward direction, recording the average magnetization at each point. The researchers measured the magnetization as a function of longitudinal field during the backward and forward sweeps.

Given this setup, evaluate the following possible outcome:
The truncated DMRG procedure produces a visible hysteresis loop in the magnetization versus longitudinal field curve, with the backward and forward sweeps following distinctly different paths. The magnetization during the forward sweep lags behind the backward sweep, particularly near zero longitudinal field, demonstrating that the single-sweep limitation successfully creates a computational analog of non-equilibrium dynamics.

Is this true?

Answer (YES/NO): NO